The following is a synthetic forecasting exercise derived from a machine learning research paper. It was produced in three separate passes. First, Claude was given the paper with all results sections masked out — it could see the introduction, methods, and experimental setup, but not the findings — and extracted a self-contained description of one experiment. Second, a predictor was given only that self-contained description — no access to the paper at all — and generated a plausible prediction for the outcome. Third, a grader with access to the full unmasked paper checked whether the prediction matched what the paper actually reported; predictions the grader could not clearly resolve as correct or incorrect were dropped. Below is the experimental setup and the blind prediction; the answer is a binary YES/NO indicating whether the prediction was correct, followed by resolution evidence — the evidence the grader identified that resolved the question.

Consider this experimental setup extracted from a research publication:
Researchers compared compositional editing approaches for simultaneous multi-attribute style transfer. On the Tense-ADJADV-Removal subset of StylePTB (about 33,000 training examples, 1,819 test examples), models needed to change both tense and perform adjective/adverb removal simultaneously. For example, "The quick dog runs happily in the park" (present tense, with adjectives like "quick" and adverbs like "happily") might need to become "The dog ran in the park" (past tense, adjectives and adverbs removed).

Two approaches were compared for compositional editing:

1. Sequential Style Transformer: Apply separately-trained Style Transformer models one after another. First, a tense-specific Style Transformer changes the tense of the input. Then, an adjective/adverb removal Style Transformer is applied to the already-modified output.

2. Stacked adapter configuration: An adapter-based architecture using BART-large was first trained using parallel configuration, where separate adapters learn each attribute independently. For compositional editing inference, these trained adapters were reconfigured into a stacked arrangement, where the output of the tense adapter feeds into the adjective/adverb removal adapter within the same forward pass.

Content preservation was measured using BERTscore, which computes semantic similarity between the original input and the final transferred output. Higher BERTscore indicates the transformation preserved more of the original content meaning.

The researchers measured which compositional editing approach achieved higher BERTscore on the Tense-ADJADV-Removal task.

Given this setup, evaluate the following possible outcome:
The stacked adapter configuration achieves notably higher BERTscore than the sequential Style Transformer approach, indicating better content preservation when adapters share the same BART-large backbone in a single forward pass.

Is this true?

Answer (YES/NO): NO